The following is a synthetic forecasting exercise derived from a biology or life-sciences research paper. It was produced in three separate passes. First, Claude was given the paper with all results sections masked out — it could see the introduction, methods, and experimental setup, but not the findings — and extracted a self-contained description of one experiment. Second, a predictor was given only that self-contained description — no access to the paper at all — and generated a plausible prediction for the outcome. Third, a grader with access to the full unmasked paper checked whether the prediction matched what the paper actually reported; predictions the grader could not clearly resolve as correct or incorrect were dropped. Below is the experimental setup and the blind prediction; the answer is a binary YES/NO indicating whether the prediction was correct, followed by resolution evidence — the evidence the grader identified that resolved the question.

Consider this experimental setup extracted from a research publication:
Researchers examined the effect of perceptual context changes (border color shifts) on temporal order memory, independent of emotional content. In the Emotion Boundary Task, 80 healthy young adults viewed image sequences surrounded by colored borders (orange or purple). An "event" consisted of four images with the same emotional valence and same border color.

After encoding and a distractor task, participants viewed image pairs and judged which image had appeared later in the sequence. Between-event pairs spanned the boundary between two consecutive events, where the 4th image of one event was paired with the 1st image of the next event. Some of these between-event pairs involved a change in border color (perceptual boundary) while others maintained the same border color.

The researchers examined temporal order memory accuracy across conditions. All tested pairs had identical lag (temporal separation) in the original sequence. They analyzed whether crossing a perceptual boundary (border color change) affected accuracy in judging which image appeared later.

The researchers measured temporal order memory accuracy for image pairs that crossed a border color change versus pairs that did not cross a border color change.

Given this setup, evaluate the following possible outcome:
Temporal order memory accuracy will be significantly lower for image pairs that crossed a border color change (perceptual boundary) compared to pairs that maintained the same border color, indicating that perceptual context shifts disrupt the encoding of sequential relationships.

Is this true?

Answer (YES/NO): NO